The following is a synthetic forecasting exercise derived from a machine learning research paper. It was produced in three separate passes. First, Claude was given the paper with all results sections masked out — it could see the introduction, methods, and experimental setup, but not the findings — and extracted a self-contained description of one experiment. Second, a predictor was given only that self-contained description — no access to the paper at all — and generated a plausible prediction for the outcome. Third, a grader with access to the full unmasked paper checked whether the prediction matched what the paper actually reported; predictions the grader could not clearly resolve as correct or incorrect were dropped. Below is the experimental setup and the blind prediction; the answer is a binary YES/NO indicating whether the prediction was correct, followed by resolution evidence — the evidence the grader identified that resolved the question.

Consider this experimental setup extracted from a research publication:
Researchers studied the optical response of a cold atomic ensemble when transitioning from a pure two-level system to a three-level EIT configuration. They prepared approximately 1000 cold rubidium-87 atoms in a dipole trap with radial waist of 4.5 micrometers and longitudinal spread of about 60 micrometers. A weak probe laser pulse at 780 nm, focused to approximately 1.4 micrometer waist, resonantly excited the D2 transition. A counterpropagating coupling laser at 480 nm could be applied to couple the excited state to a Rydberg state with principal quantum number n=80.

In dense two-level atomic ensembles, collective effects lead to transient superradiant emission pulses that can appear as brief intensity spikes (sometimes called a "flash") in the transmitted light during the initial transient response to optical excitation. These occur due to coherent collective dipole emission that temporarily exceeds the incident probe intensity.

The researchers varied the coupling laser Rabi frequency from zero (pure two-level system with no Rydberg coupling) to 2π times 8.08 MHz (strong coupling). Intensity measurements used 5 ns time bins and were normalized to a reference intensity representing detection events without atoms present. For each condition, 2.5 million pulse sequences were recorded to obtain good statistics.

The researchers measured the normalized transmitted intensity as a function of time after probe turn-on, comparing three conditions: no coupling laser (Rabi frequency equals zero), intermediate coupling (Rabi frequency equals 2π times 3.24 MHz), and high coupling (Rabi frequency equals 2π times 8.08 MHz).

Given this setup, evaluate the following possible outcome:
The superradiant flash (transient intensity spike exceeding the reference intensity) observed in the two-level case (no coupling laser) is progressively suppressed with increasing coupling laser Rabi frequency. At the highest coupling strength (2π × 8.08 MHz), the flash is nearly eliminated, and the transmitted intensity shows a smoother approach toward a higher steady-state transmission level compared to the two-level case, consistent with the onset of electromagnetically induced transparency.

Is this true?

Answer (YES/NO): NO